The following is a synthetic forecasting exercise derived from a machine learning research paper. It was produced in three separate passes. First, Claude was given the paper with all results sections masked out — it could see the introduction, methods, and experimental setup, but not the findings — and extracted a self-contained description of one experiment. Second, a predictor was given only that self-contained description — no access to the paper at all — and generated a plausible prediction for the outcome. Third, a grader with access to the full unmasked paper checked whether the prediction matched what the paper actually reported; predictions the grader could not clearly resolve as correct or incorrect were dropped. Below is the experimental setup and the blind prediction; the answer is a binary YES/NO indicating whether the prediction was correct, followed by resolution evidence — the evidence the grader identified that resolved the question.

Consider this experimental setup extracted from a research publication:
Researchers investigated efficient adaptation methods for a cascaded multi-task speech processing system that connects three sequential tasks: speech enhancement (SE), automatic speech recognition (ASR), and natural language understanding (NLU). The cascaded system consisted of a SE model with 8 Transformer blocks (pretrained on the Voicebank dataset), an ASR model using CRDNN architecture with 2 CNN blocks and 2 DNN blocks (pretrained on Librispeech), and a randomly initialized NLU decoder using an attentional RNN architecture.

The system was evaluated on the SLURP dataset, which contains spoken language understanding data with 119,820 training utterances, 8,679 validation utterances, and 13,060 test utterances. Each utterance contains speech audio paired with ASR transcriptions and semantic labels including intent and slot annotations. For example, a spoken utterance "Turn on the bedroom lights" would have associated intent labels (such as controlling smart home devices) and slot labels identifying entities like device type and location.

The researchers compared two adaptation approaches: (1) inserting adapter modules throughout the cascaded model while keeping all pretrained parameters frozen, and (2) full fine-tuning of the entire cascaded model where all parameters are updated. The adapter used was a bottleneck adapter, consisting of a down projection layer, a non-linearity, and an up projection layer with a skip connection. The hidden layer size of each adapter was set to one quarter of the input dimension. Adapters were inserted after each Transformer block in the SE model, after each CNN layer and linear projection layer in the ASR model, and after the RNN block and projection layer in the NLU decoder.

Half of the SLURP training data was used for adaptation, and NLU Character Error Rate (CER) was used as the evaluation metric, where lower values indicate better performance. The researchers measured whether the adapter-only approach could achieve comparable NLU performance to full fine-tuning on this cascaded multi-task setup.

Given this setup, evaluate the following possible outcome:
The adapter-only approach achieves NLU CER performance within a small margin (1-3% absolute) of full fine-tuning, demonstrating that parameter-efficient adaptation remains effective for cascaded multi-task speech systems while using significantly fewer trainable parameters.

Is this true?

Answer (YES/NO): NO